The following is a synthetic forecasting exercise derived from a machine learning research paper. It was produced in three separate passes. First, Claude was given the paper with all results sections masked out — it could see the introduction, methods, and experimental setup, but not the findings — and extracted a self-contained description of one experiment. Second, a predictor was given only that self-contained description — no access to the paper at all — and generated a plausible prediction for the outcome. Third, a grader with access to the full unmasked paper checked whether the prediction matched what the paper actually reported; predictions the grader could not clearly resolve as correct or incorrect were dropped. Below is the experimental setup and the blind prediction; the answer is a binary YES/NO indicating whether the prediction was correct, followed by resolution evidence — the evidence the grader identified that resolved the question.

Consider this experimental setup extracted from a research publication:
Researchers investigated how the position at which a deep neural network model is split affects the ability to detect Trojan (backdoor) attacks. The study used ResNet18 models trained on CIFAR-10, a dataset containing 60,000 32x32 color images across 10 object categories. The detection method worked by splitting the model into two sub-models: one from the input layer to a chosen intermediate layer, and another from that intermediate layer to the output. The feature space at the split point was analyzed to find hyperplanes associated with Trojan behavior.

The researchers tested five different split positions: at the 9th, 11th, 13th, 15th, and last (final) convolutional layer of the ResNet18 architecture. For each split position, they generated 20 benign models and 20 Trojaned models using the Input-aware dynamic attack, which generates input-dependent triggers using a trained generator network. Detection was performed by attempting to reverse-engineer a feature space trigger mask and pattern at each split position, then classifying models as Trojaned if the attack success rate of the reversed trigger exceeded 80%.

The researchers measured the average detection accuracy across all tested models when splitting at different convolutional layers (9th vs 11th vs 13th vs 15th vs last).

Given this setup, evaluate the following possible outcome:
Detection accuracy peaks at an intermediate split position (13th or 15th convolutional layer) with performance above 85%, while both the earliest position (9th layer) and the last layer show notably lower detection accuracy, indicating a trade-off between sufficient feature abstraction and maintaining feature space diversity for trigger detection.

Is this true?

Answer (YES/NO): NO